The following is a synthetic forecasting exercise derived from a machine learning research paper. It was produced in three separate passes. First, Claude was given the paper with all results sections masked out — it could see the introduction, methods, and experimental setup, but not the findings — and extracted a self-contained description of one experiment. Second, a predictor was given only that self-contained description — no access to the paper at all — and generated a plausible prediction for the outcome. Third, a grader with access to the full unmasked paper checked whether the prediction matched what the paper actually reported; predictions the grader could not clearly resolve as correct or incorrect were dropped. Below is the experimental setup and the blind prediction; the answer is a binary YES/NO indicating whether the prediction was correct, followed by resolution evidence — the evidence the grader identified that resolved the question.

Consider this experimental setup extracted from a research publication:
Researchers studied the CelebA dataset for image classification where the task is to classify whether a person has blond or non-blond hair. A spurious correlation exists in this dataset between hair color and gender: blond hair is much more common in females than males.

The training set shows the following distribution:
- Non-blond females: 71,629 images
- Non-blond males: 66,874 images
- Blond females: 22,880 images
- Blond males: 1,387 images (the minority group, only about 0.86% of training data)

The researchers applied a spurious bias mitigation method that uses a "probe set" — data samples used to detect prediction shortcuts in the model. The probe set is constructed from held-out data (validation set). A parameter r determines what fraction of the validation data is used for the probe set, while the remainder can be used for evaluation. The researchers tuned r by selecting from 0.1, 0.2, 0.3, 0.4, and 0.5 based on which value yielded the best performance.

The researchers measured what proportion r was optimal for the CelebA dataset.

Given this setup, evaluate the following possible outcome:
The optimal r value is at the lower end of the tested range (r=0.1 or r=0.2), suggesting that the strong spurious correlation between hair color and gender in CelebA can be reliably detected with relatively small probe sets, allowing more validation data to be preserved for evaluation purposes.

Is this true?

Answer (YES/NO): YES